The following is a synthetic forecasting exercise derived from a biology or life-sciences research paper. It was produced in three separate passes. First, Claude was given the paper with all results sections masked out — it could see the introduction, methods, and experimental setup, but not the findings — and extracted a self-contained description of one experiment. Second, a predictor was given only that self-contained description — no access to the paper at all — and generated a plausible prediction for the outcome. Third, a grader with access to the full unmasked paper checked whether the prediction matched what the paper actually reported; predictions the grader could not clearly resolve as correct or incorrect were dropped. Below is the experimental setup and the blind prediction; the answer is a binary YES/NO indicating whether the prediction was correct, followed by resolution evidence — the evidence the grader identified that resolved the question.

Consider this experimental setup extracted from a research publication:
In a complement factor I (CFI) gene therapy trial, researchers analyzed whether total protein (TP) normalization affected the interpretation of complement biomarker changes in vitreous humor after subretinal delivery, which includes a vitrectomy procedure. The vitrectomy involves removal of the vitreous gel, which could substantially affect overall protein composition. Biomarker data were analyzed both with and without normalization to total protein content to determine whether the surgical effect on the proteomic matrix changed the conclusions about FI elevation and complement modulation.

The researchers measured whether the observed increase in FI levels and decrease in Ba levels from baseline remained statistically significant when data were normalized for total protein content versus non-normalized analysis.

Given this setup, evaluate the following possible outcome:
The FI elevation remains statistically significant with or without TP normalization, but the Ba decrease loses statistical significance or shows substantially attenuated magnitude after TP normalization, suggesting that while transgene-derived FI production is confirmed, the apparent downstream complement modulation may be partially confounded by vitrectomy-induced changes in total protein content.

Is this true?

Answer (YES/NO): NO